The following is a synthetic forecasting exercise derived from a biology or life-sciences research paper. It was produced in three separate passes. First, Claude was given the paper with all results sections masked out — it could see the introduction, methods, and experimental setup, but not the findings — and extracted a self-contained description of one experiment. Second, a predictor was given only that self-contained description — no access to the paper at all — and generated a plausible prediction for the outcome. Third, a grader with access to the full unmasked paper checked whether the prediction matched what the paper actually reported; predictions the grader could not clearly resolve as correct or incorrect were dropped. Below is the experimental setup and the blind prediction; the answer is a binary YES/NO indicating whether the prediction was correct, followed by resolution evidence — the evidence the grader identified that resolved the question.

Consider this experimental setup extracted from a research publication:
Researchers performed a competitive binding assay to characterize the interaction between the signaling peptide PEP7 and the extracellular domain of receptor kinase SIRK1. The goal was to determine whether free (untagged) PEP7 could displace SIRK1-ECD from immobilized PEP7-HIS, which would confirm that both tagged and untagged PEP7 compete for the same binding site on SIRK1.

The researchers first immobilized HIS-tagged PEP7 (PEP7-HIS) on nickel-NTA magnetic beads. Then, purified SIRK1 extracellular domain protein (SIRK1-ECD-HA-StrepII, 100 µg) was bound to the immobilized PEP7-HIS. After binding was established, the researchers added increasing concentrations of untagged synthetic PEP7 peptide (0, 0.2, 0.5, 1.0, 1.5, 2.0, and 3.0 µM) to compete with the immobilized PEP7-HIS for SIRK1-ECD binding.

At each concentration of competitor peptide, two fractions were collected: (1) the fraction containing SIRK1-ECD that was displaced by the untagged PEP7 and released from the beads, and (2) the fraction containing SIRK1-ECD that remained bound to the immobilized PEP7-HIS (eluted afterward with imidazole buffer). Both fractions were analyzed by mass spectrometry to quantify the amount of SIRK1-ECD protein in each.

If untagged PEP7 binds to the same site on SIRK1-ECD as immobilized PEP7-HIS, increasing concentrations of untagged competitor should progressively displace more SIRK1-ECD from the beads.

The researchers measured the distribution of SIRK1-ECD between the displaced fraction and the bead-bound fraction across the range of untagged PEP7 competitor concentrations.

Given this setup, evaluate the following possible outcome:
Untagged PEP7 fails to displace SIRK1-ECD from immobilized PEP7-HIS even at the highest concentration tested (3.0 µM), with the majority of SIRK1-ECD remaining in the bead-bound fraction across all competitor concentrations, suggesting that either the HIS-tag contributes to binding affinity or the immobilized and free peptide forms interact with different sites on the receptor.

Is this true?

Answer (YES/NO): NO